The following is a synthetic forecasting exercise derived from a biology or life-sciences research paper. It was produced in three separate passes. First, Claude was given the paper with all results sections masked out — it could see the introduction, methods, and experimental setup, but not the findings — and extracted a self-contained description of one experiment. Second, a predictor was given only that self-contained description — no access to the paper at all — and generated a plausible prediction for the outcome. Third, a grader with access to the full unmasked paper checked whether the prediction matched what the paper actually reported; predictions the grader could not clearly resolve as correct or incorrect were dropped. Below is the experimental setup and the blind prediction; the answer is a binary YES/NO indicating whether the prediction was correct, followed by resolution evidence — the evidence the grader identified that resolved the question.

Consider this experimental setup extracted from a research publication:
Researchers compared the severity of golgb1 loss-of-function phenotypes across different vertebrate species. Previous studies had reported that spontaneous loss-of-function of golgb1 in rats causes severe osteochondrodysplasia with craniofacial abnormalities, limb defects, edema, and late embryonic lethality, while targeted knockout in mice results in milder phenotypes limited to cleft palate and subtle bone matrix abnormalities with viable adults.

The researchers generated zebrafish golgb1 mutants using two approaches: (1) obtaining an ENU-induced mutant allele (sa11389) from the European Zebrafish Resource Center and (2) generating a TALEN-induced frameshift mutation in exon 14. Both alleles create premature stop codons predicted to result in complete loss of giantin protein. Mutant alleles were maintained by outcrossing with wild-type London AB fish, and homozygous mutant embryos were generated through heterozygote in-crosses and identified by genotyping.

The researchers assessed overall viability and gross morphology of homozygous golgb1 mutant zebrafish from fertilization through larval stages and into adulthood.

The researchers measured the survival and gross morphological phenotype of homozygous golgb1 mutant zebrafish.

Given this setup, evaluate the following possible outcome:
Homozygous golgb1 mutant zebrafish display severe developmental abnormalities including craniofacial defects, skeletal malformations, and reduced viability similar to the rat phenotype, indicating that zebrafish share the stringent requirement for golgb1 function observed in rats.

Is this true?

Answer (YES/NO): NO